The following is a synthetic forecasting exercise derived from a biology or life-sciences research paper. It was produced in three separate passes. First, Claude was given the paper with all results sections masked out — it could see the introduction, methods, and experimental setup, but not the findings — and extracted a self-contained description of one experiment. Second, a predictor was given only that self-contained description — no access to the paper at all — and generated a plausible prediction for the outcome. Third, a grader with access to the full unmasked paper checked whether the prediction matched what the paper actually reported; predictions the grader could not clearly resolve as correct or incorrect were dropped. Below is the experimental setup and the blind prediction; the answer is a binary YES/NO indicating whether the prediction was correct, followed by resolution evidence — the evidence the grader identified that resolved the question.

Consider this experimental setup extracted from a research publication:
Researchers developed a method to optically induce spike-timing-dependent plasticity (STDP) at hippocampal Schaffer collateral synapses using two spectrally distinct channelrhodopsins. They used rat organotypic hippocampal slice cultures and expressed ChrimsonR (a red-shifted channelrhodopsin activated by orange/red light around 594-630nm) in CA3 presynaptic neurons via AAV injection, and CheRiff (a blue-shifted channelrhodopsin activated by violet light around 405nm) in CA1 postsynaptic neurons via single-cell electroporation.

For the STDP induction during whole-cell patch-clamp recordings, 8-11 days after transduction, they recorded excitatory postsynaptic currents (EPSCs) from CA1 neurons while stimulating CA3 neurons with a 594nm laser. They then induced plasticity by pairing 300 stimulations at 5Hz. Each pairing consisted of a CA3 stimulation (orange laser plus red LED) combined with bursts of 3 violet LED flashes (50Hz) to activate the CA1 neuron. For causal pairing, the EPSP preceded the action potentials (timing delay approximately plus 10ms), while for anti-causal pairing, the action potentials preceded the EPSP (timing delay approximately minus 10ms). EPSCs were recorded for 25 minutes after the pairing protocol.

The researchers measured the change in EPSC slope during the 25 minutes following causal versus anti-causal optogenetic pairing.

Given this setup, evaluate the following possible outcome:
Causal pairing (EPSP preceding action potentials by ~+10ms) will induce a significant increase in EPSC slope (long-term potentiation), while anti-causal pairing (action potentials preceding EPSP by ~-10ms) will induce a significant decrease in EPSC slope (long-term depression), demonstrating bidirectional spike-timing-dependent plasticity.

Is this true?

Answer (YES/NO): YES